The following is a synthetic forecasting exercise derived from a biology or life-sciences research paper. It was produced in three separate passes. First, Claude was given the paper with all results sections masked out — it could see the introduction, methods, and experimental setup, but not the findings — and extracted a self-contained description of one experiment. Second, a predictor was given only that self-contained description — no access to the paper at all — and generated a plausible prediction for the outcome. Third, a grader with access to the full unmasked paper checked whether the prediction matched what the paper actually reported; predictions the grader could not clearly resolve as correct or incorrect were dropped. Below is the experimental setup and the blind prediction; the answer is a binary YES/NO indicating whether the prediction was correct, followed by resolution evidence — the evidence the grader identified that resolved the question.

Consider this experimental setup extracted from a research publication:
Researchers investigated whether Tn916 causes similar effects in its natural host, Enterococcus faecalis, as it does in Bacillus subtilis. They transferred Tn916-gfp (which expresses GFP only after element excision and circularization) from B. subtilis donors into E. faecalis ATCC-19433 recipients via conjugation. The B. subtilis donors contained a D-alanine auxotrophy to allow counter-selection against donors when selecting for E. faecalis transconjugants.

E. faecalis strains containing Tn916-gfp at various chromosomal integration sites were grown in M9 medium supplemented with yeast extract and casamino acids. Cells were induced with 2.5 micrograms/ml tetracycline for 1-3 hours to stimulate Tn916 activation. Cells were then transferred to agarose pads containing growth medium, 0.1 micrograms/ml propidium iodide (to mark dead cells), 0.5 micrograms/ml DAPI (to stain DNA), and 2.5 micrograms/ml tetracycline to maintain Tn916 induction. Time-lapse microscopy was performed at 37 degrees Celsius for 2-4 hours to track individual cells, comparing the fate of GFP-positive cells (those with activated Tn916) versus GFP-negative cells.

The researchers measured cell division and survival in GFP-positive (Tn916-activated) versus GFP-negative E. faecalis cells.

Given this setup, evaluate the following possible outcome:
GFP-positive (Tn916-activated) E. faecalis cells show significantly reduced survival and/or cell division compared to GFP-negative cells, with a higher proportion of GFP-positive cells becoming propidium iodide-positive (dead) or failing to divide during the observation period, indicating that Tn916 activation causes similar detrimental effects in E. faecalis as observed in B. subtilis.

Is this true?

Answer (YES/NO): YES